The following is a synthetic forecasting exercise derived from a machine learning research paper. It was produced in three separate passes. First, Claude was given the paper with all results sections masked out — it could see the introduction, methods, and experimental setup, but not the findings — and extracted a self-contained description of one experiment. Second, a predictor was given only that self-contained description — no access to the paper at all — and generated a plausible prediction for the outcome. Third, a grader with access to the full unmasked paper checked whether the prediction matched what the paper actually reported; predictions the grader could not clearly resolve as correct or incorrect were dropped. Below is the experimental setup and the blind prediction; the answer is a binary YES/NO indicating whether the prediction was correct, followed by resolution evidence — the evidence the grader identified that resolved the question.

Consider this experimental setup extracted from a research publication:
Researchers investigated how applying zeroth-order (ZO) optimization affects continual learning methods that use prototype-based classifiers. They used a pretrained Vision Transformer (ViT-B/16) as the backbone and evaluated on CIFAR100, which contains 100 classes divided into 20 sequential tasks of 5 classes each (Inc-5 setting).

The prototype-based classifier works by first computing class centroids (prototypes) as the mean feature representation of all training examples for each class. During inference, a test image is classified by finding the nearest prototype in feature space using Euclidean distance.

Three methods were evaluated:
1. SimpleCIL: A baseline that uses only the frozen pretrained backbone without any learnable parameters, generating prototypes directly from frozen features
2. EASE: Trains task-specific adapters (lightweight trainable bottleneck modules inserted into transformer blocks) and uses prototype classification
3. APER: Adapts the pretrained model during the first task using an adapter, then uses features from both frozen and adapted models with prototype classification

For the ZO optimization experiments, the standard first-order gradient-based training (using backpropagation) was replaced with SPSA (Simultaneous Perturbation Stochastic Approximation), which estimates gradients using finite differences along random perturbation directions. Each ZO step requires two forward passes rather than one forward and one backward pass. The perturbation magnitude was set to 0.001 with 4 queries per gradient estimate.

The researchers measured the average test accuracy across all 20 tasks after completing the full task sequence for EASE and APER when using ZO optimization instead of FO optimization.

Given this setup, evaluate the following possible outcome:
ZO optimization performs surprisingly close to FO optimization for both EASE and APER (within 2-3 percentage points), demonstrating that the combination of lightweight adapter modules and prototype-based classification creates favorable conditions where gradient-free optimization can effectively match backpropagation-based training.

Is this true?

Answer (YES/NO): NO